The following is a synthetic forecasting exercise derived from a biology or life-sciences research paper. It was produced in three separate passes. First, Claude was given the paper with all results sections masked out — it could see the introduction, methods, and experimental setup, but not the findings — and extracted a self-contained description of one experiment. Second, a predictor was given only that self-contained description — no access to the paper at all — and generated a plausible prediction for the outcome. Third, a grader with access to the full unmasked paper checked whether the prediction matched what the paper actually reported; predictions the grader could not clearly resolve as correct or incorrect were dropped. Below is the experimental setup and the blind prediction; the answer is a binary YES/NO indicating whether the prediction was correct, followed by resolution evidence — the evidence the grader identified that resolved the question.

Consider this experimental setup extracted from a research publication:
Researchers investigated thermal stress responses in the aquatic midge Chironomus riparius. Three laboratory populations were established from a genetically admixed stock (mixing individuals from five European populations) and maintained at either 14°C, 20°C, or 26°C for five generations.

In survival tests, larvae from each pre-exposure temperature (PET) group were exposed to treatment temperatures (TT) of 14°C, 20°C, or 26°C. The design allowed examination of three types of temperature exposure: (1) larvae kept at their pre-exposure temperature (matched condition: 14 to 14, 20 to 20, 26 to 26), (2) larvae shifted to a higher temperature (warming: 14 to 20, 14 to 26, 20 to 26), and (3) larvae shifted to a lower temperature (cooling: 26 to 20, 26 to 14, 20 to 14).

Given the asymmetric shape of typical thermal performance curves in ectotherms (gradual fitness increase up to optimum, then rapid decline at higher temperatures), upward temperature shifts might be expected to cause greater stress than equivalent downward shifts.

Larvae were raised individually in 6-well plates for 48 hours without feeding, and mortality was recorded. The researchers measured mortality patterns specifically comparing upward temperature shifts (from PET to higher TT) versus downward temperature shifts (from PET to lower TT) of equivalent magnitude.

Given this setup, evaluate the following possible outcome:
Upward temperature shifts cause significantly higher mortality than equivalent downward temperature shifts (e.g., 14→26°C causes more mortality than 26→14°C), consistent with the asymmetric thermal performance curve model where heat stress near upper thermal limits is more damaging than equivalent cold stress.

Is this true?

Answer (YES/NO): YES